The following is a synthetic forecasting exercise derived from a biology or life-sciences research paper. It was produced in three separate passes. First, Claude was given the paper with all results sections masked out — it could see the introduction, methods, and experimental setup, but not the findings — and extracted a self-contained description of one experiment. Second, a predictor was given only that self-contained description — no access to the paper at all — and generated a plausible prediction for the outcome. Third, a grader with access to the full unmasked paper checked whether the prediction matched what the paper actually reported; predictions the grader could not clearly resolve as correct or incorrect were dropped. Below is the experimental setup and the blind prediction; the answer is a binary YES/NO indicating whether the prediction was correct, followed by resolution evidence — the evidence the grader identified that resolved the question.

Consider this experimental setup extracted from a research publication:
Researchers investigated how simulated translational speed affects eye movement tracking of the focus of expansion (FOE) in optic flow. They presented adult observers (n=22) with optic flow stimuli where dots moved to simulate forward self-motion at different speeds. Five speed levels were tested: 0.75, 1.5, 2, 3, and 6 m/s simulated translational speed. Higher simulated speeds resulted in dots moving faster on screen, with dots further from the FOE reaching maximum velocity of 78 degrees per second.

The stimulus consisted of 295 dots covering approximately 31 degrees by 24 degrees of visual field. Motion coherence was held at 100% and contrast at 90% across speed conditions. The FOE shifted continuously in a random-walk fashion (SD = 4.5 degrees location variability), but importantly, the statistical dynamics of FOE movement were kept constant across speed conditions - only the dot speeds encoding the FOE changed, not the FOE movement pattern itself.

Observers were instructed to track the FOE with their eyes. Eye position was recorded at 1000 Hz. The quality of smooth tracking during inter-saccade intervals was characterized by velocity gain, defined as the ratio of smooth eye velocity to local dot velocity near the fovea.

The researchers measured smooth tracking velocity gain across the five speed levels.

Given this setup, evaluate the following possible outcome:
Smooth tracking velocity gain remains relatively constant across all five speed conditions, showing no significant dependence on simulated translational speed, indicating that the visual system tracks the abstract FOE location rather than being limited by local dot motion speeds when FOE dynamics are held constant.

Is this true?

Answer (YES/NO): NO